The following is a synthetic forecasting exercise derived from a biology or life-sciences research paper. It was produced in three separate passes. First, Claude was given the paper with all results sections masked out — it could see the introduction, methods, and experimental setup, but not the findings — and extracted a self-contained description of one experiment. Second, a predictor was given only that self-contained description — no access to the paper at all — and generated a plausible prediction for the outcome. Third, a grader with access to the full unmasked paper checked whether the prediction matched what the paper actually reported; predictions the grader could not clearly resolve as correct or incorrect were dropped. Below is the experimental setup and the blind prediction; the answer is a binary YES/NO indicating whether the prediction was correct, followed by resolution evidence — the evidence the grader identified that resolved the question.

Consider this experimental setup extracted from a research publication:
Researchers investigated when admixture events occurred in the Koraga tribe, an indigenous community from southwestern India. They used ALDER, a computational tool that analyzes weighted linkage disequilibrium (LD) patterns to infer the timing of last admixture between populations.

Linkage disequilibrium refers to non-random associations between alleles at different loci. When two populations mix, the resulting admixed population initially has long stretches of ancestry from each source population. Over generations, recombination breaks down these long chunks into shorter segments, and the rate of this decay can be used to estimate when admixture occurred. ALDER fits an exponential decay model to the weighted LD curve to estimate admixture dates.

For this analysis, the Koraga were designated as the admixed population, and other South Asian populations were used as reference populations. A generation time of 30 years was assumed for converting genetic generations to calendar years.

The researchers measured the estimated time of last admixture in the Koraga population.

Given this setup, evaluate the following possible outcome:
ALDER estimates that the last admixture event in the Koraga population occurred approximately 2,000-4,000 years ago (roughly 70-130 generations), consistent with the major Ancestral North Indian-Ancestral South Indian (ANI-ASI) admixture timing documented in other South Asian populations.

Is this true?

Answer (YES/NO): NO